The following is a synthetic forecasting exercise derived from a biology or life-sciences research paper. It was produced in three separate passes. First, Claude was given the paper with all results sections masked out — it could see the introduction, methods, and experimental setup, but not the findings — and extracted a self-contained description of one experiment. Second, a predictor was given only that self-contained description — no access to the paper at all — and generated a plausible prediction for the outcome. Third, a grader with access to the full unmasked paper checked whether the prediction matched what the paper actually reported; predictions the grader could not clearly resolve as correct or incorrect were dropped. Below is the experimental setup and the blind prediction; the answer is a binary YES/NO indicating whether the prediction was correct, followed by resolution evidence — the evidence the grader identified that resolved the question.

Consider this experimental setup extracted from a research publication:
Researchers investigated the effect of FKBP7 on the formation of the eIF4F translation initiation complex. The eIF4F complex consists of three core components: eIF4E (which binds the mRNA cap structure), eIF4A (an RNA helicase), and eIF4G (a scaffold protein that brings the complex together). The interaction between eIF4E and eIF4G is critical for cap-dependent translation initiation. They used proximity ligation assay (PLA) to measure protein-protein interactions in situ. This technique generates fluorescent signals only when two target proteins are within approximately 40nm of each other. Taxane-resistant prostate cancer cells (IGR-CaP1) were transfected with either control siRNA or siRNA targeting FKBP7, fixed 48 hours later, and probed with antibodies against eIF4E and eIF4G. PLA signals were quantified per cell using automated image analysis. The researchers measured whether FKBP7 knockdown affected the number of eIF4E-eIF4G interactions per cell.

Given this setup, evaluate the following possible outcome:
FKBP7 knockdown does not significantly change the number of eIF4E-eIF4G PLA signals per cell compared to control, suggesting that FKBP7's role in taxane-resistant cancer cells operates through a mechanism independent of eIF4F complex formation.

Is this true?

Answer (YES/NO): NO